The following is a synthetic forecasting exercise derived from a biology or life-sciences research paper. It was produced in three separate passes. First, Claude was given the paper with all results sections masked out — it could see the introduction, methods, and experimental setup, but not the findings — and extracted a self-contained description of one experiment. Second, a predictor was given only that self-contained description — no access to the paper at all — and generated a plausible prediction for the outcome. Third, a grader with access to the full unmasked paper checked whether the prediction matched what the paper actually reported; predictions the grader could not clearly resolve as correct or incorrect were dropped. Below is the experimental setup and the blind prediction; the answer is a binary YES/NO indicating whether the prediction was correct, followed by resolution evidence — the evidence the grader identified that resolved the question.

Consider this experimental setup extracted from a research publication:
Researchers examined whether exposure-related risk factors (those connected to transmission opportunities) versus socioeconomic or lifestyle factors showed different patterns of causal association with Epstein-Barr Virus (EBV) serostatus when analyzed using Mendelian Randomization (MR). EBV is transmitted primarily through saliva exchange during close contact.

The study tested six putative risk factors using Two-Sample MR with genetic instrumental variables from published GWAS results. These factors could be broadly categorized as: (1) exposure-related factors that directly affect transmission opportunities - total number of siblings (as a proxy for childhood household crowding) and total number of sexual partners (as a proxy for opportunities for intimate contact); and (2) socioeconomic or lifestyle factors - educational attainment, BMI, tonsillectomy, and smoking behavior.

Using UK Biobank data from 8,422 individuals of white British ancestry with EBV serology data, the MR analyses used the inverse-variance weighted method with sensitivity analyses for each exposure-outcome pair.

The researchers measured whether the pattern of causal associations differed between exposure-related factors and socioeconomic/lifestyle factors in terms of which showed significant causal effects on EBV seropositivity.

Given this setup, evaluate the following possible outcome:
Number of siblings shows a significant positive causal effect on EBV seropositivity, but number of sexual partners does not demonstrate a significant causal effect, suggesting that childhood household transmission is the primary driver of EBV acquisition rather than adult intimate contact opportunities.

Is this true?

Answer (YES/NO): NO